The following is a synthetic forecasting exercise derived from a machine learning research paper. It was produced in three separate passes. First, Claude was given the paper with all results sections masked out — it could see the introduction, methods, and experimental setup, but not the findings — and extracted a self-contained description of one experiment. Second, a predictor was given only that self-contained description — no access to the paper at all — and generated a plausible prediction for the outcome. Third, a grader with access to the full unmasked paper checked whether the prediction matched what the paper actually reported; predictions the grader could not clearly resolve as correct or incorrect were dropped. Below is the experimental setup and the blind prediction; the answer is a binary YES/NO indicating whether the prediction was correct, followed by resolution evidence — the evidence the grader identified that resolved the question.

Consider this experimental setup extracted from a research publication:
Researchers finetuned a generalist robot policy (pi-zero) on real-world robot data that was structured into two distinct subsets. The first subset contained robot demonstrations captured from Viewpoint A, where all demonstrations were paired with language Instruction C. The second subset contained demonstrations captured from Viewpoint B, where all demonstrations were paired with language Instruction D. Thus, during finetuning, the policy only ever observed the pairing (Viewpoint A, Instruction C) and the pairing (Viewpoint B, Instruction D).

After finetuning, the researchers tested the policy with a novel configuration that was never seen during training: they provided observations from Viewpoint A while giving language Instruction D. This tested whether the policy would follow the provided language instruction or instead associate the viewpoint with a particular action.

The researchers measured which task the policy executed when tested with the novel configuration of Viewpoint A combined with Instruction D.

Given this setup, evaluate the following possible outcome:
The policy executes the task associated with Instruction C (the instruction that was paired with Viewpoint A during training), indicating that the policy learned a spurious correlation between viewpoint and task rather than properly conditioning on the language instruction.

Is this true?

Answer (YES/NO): YES